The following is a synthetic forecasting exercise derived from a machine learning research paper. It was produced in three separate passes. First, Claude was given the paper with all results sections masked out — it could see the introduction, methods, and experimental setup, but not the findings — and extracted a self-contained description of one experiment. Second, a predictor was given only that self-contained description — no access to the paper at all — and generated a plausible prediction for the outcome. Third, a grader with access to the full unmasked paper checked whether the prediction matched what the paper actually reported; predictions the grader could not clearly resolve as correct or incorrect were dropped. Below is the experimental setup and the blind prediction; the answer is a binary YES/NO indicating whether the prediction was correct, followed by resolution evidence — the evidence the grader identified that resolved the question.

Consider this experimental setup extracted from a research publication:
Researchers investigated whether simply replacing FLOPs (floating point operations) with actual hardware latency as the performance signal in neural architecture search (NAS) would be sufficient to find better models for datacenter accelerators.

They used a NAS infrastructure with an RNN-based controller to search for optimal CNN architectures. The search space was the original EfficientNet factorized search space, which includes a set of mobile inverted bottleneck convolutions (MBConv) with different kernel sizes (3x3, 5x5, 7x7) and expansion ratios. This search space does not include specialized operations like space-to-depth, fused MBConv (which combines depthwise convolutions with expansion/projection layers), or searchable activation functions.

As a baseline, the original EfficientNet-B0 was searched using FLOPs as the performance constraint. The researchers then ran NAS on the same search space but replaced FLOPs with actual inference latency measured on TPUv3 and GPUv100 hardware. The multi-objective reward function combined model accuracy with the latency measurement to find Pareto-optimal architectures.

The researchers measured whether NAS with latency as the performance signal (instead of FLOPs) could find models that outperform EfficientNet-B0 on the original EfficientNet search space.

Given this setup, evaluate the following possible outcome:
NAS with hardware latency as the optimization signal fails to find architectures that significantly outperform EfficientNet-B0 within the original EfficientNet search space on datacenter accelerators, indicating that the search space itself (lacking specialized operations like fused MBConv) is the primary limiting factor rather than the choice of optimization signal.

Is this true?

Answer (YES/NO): YES